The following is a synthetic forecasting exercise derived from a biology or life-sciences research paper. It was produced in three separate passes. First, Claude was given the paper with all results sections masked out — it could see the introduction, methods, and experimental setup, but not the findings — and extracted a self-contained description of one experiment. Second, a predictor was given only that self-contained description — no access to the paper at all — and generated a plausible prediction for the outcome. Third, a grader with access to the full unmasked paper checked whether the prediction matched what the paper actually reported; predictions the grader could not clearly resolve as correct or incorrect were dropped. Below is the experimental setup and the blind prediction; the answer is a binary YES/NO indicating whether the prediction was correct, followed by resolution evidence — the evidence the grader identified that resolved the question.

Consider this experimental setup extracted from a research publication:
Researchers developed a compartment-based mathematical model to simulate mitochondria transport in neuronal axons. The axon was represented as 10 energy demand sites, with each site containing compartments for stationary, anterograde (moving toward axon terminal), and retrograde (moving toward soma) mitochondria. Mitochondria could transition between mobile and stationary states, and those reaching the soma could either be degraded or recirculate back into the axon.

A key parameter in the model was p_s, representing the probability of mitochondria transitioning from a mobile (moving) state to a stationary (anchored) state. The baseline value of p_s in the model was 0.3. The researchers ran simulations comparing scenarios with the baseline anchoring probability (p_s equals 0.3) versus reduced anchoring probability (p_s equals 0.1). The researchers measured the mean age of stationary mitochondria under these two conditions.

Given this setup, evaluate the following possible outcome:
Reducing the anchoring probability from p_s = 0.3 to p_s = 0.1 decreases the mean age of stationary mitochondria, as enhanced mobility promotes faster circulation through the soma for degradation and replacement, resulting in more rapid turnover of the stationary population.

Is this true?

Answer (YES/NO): YES